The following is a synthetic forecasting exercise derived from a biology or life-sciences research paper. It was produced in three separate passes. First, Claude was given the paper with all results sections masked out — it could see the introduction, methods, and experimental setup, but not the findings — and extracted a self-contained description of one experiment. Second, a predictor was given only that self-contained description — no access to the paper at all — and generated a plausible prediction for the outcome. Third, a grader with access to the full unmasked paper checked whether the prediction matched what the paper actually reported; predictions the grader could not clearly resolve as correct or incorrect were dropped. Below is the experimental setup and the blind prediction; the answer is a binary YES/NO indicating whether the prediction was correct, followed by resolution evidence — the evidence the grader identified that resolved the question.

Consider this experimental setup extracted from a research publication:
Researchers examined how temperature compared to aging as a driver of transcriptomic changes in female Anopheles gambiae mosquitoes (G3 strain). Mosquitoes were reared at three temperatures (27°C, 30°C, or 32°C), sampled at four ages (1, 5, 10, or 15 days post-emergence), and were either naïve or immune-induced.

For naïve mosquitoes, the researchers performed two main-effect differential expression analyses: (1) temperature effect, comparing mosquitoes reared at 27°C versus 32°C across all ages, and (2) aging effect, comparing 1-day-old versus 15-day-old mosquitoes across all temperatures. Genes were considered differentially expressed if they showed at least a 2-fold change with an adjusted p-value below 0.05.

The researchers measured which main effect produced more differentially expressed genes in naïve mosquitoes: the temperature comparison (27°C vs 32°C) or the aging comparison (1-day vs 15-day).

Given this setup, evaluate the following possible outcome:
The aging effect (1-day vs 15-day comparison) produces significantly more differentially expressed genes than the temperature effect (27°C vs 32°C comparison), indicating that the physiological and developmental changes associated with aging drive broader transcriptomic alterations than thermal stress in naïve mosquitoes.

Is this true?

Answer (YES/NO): YES